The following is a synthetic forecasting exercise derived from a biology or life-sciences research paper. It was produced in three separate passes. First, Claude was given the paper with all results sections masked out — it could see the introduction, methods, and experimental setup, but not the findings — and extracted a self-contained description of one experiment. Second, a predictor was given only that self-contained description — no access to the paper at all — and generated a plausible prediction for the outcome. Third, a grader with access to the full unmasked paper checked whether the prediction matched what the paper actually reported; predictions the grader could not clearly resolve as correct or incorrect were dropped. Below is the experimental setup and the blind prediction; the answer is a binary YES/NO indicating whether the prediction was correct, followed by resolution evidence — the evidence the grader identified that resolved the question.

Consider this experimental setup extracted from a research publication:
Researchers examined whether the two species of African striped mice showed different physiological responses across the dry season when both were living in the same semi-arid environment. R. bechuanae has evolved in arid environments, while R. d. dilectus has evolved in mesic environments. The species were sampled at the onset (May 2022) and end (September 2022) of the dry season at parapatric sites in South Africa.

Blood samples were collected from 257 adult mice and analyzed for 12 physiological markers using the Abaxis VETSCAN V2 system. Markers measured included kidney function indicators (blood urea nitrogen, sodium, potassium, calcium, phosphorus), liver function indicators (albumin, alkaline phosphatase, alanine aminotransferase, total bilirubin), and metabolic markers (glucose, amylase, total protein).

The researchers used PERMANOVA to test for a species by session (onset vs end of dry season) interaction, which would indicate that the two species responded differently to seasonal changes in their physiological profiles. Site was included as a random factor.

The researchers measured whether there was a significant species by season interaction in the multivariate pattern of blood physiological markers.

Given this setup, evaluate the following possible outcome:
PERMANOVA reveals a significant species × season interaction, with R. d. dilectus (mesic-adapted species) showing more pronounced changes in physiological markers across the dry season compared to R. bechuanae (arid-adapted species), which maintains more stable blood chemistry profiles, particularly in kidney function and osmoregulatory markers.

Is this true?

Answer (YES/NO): NO